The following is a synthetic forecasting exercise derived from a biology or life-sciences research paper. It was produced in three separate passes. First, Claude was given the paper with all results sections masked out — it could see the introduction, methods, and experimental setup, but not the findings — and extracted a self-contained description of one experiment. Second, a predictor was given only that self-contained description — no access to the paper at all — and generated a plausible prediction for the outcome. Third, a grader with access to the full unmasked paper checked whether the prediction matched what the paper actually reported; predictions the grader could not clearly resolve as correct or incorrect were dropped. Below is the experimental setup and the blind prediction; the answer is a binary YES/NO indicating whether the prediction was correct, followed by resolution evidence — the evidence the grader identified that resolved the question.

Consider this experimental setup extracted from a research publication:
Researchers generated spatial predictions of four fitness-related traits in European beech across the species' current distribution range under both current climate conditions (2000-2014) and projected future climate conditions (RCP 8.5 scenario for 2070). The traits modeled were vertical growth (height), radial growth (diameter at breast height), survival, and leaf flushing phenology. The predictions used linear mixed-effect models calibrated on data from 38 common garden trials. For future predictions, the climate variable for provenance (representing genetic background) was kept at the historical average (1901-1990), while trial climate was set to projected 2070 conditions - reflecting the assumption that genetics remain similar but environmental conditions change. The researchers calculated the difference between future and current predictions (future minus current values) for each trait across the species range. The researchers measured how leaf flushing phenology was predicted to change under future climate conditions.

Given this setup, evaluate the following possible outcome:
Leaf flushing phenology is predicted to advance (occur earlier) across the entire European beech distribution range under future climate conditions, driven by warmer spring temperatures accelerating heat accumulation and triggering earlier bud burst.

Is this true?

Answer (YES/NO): NO